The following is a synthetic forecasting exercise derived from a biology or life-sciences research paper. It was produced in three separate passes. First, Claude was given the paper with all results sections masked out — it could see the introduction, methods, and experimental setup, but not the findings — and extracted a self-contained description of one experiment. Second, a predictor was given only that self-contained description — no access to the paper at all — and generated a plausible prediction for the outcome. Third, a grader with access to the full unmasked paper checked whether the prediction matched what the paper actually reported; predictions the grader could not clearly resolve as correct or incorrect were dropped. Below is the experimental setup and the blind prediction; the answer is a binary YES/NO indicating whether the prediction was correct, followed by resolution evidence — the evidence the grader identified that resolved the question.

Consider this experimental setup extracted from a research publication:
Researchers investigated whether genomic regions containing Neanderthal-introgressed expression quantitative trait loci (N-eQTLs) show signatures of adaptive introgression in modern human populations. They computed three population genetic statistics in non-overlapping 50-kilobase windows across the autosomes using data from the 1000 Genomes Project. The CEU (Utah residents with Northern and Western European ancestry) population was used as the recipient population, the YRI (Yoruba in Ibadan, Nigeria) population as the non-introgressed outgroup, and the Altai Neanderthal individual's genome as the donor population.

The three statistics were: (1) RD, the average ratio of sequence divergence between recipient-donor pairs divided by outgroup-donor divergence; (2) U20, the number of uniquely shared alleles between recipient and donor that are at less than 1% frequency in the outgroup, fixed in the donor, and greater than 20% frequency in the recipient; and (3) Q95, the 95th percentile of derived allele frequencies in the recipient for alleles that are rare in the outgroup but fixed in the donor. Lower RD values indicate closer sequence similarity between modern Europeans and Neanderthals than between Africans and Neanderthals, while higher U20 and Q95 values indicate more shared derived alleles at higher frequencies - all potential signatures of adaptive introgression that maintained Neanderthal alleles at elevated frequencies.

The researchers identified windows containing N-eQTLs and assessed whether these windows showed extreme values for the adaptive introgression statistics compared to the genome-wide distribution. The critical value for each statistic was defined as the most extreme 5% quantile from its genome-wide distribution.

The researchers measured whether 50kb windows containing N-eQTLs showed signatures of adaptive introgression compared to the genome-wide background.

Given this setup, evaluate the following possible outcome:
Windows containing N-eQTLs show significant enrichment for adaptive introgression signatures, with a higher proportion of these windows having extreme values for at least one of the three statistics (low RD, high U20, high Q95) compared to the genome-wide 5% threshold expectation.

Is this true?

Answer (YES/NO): NO